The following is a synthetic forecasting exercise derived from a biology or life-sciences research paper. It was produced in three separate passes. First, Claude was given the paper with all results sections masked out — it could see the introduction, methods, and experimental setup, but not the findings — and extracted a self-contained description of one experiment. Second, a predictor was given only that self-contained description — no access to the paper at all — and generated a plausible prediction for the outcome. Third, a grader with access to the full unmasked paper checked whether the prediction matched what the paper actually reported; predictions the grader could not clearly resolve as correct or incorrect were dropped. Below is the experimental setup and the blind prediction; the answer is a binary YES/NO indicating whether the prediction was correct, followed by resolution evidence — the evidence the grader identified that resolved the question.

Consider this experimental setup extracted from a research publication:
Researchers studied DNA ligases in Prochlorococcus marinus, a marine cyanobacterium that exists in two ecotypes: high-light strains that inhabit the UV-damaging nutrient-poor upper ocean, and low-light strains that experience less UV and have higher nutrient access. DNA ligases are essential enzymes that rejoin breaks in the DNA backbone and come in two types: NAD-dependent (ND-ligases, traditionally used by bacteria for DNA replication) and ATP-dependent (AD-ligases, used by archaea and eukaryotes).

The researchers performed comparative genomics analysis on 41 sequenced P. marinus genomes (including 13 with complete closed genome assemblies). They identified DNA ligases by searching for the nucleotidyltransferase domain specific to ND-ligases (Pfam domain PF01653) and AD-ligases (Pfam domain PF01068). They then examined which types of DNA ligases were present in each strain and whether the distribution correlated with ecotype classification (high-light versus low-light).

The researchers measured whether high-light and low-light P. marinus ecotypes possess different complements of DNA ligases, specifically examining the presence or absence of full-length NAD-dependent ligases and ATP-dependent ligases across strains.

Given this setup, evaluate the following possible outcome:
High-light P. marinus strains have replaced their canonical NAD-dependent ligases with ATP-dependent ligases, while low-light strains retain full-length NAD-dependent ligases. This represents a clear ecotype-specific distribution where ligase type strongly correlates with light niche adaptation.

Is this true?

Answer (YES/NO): YES